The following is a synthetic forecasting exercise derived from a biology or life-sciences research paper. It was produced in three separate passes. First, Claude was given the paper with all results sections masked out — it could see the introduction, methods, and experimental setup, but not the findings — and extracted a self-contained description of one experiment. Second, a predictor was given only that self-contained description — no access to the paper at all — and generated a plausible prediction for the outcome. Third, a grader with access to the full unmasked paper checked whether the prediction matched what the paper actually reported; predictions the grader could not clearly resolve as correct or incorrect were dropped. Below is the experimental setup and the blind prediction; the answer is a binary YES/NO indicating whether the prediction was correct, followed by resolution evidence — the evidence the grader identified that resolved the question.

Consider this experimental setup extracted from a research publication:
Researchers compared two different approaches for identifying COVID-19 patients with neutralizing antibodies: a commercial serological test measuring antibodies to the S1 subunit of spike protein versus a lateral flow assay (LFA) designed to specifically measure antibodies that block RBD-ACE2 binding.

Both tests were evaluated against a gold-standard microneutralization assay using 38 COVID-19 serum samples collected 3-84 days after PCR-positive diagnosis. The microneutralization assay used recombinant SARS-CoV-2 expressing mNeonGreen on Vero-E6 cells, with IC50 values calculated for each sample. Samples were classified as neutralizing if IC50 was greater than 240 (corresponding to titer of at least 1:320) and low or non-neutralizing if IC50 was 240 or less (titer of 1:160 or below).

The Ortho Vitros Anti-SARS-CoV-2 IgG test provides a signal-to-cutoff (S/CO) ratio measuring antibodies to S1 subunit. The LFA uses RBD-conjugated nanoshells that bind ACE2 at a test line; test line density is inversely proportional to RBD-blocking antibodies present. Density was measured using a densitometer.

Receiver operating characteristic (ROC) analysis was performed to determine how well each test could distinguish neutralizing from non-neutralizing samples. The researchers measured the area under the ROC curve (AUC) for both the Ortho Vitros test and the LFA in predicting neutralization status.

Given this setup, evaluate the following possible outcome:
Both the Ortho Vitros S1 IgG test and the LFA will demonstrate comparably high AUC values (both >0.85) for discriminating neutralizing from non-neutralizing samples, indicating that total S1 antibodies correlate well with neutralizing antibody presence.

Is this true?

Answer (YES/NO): NO